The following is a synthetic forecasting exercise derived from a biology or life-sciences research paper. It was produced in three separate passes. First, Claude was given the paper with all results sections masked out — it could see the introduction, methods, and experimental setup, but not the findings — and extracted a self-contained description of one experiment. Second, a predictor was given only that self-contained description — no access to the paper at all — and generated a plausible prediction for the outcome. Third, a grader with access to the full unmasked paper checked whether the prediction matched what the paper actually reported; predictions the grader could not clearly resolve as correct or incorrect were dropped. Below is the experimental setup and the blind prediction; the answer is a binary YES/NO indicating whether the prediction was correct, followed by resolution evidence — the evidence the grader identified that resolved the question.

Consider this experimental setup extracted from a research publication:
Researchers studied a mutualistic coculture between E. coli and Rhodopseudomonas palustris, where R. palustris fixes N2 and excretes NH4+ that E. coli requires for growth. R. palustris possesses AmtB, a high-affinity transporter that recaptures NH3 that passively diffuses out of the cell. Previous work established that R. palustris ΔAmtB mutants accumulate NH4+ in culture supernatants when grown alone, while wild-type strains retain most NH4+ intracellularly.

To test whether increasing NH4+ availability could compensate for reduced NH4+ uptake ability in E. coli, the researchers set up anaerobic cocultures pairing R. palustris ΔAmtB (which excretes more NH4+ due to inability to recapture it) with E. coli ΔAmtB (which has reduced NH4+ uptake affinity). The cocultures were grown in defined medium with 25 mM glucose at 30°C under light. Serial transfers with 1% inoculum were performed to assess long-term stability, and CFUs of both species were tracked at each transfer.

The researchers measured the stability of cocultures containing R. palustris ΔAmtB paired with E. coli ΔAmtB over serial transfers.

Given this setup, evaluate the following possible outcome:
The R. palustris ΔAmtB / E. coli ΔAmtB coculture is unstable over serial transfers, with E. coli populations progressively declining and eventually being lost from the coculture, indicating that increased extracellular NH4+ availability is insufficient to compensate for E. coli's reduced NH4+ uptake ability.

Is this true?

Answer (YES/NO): NO